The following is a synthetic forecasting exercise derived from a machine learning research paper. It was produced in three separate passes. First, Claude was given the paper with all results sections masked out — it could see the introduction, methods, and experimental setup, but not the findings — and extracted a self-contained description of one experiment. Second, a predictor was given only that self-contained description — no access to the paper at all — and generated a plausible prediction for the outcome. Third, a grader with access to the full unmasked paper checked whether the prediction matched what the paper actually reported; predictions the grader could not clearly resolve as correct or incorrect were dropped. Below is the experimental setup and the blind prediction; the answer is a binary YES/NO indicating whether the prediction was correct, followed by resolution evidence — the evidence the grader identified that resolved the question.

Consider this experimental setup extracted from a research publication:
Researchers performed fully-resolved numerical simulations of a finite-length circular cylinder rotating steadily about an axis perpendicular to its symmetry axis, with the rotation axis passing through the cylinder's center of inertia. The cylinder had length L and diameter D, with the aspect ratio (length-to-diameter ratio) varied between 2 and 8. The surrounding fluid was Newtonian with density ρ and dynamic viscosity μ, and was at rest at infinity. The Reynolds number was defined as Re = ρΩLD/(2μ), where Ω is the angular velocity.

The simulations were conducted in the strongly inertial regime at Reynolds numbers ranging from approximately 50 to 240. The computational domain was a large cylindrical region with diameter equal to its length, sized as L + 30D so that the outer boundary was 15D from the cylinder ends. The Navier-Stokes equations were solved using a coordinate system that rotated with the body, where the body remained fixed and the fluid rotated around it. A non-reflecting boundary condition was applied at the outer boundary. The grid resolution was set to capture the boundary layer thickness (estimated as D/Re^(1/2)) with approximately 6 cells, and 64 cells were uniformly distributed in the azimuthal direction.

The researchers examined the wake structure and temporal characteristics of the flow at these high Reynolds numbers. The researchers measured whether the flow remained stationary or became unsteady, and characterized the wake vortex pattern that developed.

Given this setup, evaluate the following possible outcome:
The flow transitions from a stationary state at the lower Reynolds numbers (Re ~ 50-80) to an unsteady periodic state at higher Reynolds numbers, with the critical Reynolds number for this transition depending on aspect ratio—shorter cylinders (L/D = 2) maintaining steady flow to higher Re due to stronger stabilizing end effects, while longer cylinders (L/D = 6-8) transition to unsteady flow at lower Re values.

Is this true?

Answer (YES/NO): NO